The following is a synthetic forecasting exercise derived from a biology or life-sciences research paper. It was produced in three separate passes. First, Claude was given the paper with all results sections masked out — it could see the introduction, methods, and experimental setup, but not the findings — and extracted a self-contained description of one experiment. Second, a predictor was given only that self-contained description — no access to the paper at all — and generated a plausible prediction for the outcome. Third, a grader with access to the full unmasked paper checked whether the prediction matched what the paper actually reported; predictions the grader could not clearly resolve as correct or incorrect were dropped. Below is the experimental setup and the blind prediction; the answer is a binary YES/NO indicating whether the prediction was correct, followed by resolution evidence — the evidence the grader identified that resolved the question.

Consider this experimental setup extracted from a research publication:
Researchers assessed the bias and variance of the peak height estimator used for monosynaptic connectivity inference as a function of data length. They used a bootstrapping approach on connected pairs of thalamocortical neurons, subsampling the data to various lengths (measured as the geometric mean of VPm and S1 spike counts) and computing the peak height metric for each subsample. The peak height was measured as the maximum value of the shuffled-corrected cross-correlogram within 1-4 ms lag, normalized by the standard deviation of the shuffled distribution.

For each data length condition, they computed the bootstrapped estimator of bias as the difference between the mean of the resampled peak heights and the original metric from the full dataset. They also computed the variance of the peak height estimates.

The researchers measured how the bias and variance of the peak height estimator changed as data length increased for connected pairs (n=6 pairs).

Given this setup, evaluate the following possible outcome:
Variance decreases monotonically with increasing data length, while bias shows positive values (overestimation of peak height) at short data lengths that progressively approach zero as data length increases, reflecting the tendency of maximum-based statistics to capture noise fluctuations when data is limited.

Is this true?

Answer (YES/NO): NO